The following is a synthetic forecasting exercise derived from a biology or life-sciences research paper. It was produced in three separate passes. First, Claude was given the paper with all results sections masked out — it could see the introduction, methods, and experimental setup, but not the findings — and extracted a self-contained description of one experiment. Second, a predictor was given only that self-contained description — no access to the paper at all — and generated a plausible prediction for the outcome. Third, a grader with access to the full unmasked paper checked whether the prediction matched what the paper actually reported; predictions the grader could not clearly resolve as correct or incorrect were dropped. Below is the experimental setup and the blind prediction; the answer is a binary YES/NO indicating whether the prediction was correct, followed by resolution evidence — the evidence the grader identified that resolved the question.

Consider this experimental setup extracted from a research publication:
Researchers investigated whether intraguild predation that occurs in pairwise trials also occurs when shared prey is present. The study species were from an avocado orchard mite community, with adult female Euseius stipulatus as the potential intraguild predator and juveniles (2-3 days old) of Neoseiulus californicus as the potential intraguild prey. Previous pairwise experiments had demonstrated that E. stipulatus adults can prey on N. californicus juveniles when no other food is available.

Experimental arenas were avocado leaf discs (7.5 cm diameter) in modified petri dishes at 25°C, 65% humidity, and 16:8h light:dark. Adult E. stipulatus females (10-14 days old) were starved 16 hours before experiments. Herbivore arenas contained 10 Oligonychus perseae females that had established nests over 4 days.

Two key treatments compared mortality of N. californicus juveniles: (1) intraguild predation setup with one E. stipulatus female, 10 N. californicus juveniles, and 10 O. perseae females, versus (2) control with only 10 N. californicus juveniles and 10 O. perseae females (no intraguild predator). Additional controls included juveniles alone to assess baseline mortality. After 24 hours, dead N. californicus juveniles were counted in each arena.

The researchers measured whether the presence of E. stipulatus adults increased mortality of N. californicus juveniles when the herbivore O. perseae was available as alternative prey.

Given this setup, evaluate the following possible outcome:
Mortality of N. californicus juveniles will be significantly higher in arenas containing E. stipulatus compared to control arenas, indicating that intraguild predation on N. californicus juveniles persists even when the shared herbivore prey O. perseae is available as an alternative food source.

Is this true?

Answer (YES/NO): YES